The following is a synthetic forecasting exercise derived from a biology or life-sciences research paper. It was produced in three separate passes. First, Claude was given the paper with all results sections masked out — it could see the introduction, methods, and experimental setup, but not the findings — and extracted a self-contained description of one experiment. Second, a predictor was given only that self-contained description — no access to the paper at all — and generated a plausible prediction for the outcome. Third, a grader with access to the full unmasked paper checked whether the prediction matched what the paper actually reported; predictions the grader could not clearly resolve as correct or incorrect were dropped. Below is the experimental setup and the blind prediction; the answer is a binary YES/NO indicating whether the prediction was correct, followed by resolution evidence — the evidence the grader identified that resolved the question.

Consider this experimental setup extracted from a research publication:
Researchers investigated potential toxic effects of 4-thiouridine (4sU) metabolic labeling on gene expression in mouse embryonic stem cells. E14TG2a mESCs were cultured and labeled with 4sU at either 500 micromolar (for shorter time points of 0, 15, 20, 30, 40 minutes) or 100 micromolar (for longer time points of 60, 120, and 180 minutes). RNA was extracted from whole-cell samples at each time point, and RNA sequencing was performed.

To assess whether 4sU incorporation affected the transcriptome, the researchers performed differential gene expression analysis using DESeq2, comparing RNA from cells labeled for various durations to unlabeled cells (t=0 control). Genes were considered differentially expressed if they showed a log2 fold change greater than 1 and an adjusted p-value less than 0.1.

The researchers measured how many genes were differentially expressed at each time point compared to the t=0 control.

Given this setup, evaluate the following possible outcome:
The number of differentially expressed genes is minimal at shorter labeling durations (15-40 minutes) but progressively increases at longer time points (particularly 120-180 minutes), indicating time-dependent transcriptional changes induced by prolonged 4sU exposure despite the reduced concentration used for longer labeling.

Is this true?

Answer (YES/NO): NO